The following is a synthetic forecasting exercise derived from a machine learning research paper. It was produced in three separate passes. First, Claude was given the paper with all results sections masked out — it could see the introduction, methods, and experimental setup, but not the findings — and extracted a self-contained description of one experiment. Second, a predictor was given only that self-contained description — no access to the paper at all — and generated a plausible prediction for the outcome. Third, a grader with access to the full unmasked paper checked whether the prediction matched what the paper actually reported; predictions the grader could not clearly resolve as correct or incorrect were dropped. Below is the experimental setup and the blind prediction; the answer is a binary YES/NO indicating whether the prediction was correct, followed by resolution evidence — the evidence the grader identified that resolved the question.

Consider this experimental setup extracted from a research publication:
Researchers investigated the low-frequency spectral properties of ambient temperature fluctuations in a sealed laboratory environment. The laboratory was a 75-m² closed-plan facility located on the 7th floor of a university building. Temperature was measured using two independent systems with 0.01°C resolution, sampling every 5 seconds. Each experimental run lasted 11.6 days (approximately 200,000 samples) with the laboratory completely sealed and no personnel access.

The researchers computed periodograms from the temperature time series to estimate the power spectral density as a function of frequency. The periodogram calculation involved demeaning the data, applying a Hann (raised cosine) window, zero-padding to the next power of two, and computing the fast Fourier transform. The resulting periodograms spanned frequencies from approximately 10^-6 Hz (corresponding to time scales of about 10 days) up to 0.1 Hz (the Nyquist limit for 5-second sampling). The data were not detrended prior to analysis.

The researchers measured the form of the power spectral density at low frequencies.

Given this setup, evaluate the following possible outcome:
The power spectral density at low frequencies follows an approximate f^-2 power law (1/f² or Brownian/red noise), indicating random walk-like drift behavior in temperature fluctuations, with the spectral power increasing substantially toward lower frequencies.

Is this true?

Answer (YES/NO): NO